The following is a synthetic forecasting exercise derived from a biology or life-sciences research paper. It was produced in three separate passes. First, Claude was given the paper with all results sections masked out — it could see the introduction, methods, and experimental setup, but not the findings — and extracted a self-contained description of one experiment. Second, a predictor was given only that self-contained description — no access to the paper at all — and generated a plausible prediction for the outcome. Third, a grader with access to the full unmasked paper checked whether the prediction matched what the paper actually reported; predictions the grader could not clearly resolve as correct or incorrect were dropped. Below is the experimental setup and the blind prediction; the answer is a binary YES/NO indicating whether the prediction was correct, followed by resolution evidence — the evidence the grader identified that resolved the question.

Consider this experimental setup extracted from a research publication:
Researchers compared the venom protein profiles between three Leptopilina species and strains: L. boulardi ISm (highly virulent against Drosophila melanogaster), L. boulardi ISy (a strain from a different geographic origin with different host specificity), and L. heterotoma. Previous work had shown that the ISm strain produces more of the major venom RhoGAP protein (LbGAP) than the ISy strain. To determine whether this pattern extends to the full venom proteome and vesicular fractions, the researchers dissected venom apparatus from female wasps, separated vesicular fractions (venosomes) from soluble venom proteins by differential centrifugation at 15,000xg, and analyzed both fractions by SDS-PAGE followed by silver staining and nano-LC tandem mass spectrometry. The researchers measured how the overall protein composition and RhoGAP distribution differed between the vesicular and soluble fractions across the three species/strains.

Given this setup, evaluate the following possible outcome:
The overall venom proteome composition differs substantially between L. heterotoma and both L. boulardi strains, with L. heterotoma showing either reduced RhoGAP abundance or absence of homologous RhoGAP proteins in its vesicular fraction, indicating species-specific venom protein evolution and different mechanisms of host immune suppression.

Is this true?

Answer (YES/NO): NO